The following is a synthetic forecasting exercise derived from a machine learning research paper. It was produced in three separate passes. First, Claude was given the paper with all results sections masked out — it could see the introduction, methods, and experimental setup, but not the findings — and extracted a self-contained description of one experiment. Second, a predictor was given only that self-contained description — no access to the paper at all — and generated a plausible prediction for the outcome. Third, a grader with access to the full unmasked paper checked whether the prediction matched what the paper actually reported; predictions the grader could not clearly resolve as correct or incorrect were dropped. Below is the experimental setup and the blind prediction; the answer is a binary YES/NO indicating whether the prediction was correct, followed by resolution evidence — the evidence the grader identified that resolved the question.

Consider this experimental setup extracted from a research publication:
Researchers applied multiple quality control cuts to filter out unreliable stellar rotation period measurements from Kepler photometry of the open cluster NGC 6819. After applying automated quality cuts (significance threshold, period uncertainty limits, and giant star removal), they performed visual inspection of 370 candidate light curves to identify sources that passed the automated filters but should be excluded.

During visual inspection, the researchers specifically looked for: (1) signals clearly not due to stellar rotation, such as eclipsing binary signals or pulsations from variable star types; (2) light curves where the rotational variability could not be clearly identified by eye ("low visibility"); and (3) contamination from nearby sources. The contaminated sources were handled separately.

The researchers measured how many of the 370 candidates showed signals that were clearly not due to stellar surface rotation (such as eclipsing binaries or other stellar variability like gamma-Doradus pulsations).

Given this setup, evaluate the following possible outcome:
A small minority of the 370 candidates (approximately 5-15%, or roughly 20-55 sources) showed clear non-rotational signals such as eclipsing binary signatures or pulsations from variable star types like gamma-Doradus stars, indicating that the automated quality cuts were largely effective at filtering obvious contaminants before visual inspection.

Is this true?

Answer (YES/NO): NO